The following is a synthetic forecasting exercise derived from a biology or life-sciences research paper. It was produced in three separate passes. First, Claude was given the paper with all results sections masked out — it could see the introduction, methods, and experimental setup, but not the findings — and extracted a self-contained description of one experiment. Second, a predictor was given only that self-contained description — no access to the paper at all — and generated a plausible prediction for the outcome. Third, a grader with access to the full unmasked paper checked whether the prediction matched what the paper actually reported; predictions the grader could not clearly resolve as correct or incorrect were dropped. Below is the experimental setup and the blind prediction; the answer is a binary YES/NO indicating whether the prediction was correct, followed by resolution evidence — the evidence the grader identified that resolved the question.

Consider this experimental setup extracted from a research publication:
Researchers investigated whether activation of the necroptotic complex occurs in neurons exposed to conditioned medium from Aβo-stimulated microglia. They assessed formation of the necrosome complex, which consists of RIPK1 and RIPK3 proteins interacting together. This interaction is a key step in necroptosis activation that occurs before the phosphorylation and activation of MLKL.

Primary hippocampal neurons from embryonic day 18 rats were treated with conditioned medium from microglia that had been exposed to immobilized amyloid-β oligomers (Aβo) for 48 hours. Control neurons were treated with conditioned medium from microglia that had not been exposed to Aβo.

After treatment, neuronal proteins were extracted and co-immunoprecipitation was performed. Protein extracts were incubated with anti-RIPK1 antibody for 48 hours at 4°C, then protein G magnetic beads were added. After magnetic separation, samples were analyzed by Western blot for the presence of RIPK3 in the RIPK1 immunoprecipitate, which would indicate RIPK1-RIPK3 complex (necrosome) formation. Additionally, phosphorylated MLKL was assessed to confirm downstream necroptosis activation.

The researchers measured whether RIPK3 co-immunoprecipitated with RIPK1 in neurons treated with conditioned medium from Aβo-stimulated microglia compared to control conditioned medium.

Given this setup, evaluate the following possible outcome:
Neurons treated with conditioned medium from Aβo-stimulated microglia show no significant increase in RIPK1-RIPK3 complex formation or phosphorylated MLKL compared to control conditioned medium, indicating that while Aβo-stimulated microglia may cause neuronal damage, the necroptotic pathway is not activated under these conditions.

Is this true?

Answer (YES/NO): NO